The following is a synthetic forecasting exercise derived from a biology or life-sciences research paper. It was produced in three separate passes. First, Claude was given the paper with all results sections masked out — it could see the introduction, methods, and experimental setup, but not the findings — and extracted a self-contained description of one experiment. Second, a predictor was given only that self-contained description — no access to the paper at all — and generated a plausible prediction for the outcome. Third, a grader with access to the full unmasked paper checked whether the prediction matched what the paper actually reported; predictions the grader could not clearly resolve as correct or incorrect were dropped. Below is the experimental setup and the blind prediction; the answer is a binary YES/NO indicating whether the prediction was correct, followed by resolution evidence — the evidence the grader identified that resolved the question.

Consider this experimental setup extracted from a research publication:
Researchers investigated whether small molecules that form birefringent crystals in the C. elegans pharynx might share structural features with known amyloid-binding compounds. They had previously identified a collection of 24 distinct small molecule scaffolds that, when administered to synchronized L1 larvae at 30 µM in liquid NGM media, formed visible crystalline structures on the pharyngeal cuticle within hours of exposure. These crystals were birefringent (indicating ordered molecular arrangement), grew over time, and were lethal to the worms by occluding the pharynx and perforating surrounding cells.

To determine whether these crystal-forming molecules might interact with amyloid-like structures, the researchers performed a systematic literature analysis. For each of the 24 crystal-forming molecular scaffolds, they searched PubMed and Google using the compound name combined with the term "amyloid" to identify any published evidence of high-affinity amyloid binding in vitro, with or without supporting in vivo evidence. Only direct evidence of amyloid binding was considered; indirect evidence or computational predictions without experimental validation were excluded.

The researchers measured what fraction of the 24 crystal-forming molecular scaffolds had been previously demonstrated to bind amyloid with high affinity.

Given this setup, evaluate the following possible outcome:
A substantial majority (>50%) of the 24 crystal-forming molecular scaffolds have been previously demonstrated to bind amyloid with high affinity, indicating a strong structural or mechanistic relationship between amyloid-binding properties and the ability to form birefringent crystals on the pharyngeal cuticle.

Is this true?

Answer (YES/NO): NO